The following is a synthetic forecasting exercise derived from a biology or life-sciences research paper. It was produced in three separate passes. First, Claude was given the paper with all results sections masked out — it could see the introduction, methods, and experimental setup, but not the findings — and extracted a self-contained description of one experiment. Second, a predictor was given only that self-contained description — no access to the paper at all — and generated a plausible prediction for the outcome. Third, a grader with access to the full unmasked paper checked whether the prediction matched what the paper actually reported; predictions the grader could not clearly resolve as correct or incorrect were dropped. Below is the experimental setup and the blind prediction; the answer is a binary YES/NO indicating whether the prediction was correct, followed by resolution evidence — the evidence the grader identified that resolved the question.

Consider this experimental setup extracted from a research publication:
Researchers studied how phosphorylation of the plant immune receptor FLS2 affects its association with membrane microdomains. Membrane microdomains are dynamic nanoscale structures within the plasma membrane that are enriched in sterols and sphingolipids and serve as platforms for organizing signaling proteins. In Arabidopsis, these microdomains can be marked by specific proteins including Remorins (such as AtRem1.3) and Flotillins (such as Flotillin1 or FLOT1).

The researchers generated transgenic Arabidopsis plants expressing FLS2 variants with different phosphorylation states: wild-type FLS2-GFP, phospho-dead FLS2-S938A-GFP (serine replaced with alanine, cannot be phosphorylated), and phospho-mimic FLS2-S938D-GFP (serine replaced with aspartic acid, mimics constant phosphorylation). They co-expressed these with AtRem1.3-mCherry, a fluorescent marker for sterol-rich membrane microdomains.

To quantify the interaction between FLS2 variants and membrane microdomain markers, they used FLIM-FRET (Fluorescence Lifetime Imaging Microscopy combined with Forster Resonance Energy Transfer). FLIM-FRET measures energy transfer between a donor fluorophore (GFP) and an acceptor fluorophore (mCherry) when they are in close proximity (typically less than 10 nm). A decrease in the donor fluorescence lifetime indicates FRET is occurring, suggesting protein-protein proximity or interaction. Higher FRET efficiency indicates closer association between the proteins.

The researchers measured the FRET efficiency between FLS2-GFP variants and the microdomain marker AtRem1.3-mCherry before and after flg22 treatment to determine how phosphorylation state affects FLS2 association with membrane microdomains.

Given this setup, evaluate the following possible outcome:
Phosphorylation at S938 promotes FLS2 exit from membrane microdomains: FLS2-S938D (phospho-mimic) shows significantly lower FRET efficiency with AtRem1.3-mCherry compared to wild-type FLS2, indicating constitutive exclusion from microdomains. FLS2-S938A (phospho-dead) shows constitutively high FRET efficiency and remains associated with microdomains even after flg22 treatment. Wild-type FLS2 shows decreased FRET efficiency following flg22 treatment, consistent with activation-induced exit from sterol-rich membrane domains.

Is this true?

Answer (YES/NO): NO